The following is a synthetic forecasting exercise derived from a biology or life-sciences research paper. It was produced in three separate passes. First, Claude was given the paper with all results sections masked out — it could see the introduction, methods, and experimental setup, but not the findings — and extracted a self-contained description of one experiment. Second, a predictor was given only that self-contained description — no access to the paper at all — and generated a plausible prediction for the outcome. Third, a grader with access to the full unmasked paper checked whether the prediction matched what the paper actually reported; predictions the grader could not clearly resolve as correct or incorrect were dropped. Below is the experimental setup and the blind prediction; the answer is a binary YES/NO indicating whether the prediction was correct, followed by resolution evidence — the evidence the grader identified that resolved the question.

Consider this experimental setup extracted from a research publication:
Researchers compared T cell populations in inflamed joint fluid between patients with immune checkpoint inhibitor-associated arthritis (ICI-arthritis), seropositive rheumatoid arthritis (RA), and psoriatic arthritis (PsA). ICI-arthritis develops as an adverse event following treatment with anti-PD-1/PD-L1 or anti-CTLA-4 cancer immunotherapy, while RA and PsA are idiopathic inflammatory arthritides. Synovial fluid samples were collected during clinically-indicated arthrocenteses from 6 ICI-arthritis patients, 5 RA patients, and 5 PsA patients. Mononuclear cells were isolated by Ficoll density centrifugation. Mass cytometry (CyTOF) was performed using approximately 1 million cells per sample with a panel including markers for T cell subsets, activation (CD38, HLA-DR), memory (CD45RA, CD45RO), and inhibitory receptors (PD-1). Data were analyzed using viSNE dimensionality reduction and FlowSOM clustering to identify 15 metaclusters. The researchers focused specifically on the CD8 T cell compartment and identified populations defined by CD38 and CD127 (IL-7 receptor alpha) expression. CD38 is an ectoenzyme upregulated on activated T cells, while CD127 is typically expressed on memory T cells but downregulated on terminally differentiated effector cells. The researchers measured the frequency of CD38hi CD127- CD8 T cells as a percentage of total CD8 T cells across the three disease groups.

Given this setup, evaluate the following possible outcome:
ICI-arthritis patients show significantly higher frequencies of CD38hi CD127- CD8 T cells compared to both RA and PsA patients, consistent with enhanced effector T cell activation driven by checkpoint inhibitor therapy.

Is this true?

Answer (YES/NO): YES